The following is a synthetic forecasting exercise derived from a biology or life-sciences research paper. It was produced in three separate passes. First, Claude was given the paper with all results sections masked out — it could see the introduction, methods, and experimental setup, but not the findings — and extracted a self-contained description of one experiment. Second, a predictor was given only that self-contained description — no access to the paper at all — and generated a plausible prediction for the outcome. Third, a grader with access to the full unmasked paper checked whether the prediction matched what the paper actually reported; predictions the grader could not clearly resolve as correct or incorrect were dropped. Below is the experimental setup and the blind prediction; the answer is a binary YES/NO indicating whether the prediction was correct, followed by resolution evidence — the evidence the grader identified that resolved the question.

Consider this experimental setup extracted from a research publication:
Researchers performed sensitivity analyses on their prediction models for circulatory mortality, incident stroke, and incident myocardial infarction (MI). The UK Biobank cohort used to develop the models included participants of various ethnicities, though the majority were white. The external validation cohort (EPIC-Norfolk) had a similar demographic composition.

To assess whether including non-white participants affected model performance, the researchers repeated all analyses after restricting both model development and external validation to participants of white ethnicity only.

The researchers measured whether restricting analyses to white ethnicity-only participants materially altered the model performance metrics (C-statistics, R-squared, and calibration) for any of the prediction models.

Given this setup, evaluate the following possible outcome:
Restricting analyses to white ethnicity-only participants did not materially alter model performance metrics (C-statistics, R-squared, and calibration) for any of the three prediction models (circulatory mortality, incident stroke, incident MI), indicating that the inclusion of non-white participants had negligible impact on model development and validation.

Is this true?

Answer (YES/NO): YES